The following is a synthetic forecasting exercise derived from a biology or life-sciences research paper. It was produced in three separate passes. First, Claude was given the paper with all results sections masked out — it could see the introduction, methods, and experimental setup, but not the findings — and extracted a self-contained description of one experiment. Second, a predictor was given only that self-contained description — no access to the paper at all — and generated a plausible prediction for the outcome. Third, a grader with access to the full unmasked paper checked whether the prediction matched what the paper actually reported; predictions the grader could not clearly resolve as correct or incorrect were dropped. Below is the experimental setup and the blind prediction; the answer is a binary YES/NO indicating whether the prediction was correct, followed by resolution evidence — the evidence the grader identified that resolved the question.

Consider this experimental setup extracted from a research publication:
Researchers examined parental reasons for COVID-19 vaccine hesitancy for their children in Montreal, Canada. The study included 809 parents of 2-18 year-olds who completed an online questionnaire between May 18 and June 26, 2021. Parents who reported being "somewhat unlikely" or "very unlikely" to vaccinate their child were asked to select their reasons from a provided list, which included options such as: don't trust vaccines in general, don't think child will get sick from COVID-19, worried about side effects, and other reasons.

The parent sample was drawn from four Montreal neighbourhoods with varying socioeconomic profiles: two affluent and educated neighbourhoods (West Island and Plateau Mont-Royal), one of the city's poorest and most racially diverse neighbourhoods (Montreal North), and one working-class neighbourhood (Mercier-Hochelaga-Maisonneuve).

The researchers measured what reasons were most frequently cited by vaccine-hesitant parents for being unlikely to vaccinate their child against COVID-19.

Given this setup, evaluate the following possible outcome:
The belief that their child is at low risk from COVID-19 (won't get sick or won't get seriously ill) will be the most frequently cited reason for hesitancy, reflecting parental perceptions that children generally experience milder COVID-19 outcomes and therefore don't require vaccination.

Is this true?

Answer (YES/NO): NO